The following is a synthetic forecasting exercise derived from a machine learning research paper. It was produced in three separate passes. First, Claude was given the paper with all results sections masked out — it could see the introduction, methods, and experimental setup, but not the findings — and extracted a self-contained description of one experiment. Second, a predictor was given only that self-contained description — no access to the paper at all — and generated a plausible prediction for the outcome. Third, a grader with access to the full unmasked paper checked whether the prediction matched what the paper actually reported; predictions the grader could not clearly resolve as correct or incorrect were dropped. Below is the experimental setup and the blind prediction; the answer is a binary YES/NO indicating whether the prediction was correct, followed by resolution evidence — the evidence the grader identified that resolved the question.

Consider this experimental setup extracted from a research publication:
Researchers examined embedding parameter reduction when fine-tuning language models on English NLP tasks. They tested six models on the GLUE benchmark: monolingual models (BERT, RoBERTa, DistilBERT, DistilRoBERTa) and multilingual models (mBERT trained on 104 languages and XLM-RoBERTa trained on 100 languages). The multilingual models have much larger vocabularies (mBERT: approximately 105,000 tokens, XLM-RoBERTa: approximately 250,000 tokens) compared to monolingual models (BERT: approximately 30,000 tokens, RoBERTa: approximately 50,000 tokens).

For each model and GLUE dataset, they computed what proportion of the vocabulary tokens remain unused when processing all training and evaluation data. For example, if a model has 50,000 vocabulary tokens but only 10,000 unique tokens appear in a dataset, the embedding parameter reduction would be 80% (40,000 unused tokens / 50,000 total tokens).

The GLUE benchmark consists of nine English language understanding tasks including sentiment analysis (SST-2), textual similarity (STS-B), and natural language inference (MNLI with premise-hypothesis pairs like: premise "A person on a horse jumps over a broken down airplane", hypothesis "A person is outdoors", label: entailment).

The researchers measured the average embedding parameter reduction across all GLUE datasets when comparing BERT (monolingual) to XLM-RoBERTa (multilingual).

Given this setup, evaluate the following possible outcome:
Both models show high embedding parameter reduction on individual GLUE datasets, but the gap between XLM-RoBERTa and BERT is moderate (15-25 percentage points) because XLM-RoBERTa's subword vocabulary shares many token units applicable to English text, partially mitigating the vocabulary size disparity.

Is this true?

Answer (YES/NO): NO